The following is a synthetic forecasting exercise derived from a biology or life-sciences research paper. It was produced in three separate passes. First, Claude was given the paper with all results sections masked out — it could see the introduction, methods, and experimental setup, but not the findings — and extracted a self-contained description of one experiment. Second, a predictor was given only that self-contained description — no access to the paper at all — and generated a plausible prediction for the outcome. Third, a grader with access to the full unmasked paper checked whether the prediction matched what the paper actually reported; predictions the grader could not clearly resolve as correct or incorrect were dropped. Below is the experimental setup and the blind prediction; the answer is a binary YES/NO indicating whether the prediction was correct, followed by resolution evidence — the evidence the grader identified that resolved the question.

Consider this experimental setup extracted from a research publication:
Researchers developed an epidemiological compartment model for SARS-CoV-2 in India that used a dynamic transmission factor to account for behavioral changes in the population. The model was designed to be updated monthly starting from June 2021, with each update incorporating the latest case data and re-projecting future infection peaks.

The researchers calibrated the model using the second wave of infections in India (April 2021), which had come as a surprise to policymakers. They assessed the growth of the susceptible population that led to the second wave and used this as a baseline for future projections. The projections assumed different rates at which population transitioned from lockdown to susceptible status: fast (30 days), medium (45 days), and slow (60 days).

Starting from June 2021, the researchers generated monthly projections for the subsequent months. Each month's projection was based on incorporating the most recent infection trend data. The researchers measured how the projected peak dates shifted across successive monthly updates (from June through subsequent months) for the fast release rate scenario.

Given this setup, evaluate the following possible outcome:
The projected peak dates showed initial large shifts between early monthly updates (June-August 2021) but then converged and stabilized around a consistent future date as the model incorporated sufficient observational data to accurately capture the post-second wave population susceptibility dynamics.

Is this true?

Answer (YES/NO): NO